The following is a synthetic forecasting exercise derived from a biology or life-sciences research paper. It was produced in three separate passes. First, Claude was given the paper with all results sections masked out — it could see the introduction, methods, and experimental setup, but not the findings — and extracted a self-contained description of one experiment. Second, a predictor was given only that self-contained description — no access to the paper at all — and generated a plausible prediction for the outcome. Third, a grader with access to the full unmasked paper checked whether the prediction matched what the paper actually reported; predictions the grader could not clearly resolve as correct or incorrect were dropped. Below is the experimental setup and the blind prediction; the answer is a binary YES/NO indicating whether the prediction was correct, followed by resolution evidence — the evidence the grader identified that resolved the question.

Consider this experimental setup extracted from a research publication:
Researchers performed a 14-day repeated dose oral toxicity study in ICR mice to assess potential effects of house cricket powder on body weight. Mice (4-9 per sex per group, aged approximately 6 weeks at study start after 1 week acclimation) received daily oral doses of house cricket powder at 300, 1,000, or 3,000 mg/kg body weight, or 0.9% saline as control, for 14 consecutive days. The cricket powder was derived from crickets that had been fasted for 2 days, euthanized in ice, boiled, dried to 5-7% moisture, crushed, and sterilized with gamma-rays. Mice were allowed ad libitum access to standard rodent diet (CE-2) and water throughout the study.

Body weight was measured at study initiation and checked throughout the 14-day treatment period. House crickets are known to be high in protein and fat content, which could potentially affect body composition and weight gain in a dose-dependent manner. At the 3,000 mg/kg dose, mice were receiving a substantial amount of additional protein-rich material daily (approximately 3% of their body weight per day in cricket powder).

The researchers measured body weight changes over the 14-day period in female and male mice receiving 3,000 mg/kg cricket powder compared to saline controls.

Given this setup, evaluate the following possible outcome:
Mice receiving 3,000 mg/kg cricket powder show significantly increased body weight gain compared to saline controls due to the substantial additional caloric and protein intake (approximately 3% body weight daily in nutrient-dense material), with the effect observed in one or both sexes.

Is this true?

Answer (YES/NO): NO